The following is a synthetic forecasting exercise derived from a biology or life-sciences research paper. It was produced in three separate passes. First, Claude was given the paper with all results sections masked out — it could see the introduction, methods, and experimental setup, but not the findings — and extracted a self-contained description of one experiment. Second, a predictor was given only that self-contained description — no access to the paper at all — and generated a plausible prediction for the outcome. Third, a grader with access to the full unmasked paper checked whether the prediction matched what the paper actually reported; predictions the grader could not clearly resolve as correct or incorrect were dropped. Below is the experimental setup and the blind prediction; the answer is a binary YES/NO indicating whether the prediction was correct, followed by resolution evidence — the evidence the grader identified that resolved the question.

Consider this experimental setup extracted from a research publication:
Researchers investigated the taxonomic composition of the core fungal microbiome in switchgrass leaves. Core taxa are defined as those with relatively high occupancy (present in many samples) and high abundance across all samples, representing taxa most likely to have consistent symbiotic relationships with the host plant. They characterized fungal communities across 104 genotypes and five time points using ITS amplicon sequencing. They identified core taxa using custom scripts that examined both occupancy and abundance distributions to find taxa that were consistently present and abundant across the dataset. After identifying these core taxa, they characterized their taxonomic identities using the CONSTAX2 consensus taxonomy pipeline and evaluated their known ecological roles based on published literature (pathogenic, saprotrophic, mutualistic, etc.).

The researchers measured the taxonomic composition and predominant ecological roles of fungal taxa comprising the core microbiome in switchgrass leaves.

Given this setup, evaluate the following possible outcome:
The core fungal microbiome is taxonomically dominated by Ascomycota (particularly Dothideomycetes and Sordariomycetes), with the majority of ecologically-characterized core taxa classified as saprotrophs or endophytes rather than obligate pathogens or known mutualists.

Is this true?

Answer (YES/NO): NO